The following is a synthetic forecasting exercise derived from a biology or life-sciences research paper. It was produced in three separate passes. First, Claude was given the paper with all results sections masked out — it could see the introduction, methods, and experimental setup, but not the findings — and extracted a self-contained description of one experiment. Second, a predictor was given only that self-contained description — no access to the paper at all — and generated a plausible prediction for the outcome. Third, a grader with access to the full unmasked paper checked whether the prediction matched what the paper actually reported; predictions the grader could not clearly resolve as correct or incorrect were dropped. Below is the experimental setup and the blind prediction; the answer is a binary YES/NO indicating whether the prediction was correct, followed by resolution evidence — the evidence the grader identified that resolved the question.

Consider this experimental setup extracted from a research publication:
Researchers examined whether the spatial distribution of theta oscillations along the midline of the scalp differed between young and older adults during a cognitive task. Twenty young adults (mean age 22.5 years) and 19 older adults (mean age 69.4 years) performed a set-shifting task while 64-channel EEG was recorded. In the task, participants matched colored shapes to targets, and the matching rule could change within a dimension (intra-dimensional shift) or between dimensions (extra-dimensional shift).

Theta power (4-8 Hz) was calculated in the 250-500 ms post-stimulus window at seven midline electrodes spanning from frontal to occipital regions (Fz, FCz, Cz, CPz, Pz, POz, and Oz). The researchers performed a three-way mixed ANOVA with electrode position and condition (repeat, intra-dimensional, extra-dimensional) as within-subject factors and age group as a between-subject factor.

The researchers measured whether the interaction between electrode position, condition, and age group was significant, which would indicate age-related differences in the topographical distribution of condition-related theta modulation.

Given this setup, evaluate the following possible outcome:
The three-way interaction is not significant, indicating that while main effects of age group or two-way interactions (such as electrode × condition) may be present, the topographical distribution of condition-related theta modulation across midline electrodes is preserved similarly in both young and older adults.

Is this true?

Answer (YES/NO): NO